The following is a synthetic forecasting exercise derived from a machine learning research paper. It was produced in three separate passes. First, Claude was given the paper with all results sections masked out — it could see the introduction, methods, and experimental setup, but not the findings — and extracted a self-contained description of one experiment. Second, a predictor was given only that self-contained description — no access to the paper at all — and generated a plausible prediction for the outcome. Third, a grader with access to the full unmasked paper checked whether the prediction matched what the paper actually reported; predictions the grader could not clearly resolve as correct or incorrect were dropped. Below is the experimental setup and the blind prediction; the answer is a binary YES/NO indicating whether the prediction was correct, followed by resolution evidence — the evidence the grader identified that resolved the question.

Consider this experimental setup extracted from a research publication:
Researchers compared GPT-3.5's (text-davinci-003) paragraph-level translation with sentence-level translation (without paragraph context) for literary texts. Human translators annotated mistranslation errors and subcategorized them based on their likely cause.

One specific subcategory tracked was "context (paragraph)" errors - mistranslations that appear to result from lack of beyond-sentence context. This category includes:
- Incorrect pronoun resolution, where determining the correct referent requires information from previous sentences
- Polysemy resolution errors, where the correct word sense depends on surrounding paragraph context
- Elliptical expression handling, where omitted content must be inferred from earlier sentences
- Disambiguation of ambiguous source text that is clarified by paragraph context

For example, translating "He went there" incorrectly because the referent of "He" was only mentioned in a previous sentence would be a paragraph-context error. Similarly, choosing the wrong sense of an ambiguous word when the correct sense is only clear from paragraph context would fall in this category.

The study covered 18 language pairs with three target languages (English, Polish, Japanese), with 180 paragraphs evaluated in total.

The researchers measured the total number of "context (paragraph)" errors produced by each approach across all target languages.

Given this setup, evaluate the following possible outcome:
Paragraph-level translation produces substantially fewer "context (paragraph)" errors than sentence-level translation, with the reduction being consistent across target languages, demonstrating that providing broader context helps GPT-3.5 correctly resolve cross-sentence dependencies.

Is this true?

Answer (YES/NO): YES